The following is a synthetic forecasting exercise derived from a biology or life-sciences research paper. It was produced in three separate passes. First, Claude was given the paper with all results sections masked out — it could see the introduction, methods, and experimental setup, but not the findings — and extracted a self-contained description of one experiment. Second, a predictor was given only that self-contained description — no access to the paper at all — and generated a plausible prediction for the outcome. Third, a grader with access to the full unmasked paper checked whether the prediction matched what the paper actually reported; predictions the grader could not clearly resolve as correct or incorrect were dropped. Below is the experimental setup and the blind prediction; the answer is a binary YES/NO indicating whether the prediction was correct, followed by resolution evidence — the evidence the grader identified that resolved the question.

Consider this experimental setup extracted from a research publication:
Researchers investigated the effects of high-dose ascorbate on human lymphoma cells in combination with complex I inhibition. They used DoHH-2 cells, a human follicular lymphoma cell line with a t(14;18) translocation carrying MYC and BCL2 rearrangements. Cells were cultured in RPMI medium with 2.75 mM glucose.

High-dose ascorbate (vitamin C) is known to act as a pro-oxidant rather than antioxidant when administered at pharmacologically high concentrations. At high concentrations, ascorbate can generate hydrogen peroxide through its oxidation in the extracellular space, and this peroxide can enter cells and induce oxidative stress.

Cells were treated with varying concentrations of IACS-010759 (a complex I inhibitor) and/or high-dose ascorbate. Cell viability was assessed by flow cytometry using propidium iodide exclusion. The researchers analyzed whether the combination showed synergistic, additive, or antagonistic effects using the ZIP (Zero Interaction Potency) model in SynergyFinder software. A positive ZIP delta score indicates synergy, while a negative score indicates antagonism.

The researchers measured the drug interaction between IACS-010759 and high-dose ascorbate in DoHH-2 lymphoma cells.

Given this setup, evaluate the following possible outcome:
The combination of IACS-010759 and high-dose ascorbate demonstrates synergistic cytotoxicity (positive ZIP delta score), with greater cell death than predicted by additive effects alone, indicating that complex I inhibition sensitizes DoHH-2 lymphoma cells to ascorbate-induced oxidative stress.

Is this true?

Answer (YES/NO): YES